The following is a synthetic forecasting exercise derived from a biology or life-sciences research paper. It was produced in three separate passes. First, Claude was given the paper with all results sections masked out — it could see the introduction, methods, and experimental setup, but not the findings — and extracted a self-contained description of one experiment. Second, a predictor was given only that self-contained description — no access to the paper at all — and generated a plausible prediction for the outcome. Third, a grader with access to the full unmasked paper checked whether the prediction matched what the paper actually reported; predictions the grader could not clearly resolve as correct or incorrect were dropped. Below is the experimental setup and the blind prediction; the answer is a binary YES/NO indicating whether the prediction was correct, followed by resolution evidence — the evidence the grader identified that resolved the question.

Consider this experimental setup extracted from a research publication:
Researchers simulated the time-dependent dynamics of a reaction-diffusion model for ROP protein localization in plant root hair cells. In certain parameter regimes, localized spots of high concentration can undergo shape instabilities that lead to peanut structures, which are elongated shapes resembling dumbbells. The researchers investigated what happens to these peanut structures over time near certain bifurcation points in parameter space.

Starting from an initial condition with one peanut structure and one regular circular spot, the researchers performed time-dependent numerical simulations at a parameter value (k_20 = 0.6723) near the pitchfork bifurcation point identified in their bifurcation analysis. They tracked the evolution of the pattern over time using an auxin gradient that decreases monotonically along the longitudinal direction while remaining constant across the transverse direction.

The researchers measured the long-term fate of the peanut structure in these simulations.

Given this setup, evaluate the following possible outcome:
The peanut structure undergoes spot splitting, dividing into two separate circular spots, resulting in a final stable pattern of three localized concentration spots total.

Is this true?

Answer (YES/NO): NO